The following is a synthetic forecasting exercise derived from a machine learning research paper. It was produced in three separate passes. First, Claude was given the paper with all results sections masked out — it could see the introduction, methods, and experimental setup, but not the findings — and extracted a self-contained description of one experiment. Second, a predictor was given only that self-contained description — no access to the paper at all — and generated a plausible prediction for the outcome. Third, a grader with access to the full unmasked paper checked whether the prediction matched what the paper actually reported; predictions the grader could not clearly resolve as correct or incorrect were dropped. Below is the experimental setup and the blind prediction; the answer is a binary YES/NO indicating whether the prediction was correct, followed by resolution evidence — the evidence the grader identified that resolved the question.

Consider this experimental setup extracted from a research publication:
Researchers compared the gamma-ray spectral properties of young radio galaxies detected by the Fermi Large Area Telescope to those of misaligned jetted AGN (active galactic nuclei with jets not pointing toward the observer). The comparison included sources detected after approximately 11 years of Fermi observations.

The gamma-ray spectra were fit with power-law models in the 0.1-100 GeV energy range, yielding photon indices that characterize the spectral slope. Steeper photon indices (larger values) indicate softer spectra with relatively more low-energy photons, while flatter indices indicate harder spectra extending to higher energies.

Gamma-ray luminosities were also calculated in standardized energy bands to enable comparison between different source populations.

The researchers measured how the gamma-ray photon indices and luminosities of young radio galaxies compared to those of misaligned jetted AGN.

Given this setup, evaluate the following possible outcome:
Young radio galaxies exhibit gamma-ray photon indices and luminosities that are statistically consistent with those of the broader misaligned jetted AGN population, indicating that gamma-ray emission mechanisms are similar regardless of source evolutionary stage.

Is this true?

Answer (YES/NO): YES